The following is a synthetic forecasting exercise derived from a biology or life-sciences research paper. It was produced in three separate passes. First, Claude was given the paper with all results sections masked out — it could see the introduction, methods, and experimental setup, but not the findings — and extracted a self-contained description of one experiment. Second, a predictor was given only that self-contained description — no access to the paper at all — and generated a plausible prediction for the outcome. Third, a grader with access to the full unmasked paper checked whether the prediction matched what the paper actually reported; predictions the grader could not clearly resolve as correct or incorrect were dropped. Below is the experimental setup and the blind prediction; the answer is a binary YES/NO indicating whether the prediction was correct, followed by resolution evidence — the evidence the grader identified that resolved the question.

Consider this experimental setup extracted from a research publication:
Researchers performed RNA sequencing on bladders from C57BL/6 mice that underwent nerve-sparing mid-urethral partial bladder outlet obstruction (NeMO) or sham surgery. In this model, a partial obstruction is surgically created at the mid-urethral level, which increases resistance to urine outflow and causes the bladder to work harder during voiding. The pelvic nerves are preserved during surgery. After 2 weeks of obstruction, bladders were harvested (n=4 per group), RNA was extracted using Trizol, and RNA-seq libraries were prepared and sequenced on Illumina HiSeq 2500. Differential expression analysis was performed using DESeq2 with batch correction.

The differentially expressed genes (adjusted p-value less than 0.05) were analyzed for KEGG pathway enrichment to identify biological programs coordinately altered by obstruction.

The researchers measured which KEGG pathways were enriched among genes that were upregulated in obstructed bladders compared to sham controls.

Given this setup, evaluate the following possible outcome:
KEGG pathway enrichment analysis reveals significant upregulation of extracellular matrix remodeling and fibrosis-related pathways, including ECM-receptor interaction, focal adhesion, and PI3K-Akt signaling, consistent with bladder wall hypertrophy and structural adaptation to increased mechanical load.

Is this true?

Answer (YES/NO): YES